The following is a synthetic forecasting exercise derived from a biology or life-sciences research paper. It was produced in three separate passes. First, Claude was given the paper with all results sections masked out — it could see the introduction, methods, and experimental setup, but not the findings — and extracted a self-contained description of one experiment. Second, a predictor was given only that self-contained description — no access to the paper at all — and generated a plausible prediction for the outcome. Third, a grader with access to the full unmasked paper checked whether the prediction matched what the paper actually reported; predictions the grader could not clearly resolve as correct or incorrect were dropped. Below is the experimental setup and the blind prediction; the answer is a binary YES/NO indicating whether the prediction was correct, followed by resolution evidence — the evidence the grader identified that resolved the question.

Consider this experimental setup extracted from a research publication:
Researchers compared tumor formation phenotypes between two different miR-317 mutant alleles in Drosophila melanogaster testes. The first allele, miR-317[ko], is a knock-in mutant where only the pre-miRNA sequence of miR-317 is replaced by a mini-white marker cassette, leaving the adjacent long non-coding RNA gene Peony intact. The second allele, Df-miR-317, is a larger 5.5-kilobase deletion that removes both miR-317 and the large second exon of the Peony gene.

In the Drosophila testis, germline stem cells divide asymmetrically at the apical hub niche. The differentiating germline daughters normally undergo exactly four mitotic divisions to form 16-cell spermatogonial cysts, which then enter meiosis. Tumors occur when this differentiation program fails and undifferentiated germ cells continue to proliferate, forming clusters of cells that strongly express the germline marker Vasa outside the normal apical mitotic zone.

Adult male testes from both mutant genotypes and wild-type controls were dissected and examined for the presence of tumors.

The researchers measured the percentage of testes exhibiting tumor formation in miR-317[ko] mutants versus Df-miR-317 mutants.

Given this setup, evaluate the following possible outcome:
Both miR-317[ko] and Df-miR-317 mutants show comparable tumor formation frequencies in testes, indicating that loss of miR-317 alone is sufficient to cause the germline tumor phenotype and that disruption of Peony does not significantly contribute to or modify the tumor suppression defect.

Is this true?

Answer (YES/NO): YES